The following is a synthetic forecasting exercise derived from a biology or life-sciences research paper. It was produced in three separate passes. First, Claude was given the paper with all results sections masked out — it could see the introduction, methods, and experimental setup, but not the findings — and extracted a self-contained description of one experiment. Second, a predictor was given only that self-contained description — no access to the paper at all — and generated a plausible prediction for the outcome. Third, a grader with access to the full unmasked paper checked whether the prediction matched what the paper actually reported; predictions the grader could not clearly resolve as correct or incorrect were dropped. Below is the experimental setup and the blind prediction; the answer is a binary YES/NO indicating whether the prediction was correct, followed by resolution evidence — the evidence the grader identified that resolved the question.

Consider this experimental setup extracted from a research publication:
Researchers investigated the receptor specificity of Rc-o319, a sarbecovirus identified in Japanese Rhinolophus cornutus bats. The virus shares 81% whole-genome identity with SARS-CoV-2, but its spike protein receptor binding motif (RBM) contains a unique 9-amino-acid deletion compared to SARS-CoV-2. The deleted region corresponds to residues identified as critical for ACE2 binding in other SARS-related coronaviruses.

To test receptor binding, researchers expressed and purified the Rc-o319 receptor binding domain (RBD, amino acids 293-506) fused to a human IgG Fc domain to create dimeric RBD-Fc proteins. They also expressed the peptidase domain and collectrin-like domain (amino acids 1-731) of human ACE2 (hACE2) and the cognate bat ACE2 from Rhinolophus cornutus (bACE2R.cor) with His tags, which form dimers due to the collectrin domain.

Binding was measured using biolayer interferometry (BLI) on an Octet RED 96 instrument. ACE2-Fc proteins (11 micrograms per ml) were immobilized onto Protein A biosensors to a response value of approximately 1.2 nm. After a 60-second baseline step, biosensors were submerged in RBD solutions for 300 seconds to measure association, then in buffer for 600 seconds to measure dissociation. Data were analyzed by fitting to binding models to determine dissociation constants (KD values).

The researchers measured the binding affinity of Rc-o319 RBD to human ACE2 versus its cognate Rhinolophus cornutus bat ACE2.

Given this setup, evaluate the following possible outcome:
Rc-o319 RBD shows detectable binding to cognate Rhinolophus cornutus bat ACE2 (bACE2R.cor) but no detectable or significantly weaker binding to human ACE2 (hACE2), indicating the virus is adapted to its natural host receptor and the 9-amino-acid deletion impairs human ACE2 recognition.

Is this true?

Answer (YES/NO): YES